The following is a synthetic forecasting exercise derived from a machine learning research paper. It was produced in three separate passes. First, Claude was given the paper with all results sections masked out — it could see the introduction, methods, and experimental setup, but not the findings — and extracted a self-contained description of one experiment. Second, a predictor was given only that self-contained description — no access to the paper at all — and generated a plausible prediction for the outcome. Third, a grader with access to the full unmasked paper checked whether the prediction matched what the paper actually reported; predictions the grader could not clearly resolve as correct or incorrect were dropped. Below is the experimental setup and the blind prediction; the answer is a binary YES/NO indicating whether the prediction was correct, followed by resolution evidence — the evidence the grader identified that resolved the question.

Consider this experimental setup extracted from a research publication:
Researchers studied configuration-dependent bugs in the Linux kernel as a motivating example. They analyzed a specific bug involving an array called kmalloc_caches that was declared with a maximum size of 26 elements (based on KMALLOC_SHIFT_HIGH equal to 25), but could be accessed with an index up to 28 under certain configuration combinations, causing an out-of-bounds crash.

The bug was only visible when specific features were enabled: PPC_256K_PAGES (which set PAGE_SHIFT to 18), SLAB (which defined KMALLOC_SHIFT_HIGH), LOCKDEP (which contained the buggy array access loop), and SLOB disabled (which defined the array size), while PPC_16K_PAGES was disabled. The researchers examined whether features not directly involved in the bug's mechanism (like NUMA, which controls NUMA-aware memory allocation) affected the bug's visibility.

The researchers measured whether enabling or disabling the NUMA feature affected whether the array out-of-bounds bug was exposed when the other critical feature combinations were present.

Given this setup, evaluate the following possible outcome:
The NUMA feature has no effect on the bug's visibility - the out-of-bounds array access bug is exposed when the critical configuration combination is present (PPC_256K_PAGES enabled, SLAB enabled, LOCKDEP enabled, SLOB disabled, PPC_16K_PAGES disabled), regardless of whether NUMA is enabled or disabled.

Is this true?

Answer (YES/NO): YES